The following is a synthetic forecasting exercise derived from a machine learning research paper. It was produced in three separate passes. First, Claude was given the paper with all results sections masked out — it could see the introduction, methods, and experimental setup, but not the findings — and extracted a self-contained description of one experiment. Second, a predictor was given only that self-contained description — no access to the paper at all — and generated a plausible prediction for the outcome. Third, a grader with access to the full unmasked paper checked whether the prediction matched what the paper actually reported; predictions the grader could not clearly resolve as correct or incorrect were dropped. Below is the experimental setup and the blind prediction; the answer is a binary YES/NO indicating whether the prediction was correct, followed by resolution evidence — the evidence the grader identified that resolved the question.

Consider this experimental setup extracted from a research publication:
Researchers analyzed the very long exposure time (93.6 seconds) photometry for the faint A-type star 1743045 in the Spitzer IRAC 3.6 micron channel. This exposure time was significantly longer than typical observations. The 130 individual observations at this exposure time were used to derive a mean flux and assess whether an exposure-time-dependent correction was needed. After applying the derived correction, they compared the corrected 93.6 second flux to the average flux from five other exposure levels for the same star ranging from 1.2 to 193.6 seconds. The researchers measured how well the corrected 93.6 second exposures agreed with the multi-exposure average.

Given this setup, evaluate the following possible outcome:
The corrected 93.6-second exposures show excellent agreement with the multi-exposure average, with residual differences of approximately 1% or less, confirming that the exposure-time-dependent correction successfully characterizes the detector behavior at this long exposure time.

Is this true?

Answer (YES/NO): YES